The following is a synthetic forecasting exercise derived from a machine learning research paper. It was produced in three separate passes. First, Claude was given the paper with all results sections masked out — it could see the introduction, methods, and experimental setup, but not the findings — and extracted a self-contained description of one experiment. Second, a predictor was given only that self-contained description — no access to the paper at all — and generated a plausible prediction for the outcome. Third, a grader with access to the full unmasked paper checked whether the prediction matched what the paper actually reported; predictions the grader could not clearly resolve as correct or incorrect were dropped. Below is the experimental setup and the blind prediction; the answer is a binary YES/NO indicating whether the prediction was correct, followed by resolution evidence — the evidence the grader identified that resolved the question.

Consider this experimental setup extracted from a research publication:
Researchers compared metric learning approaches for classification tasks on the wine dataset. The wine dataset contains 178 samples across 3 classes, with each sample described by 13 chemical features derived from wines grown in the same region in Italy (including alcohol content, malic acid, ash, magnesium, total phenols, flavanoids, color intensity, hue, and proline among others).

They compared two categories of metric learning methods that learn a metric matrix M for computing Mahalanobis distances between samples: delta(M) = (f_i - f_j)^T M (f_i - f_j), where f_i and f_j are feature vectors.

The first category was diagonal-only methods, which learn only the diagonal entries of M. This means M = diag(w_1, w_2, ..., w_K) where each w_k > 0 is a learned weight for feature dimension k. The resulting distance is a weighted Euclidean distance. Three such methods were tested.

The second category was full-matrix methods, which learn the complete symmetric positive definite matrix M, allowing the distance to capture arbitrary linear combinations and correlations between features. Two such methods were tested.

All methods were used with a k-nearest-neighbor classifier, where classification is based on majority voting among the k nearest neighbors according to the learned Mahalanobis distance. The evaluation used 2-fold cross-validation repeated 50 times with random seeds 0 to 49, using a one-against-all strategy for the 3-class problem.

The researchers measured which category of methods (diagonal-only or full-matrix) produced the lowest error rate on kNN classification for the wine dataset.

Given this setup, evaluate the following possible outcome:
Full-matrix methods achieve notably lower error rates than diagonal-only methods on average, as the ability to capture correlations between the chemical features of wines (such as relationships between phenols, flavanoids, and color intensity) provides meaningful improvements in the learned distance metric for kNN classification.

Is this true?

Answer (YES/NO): NO